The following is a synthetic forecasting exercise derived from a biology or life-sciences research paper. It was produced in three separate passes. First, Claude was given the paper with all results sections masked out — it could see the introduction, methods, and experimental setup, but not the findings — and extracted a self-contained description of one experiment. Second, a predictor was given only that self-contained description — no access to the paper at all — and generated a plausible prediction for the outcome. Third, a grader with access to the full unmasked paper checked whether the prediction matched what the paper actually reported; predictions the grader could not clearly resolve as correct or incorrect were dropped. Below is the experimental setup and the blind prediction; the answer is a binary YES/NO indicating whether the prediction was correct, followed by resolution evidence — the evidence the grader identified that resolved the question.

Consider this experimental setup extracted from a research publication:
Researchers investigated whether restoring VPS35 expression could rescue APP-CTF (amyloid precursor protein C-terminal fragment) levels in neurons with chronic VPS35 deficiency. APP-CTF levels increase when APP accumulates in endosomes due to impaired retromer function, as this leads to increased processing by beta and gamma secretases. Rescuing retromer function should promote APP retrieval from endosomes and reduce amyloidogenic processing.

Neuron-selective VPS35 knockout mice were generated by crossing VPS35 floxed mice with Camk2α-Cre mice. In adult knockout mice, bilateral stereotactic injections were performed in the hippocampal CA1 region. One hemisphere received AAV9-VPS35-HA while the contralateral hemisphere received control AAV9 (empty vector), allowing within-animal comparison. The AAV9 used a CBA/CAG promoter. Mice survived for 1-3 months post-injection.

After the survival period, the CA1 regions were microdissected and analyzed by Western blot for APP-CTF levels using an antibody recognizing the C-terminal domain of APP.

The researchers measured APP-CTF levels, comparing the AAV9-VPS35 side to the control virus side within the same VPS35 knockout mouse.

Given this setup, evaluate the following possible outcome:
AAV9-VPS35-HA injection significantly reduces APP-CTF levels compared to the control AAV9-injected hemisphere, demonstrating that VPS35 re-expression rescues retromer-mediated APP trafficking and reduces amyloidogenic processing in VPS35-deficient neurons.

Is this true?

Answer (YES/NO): YES